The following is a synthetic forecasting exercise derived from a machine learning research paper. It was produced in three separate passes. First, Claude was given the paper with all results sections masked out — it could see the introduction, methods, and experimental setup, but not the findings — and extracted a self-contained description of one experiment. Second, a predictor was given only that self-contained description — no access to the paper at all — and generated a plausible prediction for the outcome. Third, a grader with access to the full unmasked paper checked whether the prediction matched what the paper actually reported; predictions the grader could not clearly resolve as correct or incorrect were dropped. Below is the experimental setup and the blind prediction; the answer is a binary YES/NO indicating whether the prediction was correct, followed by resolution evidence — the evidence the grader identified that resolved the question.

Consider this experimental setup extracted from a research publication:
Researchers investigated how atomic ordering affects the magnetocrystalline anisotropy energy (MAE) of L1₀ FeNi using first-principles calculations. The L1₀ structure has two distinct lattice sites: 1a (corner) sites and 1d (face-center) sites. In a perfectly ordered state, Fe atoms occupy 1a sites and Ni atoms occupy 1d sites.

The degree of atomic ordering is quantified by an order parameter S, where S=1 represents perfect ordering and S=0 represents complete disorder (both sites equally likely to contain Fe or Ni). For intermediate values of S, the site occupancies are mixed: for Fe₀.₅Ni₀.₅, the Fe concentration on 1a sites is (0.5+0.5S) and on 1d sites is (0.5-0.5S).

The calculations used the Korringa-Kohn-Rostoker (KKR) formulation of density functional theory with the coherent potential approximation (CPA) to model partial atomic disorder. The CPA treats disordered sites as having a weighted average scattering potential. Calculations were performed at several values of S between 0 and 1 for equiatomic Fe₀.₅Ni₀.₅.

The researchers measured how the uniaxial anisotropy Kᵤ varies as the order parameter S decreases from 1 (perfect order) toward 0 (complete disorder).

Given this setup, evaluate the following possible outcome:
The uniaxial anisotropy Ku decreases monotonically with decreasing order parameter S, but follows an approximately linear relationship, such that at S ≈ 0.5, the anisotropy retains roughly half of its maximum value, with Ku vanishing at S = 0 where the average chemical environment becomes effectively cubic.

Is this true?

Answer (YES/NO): NO